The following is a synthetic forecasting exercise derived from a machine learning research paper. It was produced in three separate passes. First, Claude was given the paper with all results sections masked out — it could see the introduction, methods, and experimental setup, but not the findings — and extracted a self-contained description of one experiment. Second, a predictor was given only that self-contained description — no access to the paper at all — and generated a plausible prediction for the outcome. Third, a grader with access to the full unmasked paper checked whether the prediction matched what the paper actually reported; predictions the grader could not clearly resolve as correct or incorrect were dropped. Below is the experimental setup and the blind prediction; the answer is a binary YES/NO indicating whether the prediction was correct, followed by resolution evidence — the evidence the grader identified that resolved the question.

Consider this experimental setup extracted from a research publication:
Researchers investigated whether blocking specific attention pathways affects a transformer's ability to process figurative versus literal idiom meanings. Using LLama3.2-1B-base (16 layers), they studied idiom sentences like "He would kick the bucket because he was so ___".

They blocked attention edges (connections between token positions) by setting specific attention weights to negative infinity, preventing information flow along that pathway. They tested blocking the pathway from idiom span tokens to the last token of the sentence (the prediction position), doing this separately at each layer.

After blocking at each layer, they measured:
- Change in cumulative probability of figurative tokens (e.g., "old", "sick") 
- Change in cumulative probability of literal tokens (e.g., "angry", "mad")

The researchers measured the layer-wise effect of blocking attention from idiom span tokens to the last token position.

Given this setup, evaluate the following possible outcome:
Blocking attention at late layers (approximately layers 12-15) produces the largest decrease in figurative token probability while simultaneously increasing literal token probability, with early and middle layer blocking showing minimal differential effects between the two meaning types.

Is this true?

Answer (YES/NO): NO